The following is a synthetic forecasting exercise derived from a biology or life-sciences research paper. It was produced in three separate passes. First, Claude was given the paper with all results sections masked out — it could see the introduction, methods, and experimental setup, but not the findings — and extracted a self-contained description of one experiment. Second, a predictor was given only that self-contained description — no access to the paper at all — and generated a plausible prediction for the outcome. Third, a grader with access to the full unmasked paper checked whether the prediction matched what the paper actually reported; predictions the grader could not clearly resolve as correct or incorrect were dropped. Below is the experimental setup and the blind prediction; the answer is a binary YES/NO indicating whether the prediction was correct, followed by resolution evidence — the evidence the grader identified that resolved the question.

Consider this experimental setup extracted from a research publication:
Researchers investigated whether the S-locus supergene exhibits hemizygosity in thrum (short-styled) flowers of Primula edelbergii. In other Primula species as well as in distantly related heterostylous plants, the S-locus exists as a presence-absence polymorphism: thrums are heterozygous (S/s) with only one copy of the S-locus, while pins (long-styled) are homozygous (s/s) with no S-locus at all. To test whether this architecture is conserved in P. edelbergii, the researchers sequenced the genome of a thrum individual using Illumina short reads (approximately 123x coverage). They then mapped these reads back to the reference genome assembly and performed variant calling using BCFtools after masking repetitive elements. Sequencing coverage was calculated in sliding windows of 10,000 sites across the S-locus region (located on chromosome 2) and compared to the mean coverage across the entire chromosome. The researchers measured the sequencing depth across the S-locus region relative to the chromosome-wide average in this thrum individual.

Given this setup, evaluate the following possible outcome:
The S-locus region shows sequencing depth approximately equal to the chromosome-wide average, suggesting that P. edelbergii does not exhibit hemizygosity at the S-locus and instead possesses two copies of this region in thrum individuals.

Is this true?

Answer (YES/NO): YES